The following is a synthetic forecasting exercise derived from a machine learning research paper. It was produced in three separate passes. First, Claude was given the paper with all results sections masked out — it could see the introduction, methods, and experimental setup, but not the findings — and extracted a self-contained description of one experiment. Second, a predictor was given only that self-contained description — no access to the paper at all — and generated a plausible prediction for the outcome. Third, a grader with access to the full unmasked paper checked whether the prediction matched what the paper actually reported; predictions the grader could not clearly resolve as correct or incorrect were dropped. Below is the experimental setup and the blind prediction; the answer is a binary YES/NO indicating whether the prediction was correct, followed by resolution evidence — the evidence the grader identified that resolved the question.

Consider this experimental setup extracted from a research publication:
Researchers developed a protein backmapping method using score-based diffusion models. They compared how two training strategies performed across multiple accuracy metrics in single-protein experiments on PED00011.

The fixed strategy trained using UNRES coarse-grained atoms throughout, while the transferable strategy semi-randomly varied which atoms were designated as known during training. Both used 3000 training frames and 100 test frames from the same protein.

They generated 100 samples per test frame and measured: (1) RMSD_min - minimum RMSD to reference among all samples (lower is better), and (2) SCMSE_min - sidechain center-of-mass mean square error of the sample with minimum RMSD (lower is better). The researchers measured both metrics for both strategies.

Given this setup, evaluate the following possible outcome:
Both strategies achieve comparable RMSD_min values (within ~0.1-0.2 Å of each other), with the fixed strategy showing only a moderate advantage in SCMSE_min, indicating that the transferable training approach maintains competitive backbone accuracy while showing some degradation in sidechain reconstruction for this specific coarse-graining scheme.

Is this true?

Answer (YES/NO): NO